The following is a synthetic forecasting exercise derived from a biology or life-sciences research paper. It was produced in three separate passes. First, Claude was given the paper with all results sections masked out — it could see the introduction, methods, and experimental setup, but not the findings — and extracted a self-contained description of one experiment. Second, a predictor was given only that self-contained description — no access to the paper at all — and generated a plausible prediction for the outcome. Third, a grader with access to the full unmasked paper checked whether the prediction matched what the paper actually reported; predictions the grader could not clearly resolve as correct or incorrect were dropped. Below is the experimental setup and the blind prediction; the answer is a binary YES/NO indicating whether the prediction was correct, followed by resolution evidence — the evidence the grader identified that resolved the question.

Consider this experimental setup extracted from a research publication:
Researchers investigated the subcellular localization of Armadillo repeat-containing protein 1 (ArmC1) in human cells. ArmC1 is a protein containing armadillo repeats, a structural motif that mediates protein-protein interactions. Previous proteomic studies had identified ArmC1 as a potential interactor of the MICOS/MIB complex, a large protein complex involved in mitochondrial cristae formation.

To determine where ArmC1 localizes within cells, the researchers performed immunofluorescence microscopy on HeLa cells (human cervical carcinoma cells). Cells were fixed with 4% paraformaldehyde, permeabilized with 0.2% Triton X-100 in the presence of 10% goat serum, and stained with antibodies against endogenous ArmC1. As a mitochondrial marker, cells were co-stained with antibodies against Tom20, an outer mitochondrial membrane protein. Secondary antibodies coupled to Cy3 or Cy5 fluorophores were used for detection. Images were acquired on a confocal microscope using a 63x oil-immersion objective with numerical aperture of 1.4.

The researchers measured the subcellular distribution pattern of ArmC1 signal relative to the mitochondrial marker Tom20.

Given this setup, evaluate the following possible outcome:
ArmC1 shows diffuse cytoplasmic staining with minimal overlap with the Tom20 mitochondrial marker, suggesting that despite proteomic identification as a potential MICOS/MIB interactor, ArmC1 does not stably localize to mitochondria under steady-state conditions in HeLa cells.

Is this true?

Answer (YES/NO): NO